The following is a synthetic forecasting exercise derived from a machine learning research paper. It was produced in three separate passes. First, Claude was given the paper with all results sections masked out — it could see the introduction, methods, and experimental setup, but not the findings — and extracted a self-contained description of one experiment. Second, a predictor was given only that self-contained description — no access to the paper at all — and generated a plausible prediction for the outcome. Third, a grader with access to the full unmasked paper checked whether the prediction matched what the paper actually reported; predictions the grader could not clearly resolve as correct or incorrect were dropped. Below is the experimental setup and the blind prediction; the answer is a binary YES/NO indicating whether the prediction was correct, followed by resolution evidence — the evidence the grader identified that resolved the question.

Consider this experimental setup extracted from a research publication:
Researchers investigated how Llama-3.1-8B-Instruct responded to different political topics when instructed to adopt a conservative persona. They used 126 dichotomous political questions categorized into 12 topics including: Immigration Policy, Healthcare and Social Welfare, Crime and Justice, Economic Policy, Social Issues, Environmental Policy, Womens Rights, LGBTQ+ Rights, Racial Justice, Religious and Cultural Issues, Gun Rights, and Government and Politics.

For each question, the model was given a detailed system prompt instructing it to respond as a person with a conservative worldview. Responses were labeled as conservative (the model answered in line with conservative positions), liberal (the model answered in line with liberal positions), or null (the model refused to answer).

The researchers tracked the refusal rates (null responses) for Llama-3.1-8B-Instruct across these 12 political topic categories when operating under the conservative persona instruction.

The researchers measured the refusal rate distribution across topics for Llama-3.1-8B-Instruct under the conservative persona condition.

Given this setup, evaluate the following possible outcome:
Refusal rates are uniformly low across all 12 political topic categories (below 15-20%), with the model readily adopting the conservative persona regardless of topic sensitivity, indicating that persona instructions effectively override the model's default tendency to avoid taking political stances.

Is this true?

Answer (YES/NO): NO